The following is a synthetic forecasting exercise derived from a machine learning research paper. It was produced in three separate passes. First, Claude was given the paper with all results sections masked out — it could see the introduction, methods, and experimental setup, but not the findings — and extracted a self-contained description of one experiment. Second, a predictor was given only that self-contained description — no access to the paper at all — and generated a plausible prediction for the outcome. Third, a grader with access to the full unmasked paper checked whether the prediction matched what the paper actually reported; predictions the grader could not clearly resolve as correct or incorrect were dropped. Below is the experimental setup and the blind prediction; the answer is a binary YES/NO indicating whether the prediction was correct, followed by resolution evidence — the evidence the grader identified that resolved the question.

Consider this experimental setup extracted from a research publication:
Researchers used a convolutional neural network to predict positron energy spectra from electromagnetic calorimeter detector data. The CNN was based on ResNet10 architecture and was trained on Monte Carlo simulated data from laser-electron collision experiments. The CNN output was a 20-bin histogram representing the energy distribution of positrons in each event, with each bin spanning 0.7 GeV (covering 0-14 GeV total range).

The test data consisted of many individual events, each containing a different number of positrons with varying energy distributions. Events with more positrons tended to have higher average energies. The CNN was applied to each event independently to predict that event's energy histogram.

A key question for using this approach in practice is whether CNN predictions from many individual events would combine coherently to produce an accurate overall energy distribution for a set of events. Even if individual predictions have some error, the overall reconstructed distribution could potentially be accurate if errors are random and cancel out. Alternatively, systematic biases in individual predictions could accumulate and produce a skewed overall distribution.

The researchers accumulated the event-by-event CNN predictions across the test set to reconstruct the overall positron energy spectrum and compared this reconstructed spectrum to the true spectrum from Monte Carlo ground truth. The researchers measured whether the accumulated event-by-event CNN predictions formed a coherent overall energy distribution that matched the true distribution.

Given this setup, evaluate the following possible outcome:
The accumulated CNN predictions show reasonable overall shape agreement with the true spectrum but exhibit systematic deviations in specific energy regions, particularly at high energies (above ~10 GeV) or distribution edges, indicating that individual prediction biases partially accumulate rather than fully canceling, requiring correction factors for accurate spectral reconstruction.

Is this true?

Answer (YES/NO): NO